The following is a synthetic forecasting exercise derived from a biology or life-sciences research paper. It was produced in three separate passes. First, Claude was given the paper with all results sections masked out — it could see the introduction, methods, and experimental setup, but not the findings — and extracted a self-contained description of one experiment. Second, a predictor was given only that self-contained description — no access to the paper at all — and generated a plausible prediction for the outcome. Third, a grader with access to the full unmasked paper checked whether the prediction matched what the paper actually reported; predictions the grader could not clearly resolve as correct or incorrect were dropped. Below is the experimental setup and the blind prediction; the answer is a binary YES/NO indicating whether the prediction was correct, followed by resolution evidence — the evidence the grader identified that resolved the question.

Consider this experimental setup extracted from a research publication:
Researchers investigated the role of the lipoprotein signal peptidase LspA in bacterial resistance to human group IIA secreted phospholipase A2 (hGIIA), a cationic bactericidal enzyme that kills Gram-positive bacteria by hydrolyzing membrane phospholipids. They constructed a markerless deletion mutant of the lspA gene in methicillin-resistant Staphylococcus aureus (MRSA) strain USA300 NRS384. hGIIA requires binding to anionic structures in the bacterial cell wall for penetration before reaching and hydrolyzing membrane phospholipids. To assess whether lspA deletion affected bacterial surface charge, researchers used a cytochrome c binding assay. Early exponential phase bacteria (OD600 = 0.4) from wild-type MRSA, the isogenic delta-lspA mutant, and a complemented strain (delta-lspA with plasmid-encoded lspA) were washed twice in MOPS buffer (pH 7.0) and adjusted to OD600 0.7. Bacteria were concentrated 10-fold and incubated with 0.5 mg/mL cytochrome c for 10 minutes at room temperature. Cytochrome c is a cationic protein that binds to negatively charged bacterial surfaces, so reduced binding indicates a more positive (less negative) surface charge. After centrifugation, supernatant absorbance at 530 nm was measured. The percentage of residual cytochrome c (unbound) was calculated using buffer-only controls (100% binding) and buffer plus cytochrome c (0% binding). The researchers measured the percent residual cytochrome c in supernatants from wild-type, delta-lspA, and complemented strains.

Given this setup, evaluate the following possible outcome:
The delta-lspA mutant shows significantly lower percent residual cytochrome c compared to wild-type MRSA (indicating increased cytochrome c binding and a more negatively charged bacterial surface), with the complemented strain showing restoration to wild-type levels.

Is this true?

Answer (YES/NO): NO